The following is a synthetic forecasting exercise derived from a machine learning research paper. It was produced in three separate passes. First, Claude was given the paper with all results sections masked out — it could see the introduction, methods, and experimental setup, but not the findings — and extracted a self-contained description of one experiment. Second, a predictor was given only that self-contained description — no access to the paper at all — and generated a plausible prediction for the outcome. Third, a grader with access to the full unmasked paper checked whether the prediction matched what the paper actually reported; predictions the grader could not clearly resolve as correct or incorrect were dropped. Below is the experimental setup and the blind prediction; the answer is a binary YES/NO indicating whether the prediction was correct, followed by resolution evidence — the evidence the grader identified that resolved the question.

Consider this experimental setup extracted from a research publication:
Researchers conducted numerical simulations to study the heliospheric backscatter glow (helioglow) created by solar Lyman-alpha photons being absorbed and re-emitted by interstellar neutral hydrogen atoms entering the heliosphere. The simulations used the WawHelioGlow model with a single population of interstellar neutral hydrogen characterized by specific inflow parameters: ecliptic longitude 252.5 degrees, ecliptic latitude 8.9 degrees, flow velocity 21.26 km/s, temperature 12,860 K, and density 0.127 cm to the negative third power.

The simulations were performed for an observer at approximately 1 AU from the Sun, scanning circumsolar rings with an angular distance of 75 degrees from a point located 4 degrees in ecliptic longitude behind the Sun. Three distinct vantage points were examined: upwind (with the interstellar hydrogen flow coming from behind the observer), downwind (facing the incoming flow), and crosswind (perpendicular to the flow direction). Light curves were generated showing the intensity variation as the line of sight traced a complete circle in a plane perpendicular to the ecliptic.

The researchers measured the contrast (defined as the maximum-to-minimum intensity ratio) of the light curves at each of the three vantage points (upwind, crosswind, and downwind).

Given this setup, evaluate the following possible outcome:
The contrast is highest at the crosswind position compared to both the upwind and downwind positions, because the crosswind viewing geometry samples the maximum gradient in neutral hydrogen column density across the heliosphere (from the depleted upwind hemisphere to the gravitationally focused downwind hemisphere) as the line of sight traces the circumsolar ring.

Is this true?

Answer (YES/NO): NO